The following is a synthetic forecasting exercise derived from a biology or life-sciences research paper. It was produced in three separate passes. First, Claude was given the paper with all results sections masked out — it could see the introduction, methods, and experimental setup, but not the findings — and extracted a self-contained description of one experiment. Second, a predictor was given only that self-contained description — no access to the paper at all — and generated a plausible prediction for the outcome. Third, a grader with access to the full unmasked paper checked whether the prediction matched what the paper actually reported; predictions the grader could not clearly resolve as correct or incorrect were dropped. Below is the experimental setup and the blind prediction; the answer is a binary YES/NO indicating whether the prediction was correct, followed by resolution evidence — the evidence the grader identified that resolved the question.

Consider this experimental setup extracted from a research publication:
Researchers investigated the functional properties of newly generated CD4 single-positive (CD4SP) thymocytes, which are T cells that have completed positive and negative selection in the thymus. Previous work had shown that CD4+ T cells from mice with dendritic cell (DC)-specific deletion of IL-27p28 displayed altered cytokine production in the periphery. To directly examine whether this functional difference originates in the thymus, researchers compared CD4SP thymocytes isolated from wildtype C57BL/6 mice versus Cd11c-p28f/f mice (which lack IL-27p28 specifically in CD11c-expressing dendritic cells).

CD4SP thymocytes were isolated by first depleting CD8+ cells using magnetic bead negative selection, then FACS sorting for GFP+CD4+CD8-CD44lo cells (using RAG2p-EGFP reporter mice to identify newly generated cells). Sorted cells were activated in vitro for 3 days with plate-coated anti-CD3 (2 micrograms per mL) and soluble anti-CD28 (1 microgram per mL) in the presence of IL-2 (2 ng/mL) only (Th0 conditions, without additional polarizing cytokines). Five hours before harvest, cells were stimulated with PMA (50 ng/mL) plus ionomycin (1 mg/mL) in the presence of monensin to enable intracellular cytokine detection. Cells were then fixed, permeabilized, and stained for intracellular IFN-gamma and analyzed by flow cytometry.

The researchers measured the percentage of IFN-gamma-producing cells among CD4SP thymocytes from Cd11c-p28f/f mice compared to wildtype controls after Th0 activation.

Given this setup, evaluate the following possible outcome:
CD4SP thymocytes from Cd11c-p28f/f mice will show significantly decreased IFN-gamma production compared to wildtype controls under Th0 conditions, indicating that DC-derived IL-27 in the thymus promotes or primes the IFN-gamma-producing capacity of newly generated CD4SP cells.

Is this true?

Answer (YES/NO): NO